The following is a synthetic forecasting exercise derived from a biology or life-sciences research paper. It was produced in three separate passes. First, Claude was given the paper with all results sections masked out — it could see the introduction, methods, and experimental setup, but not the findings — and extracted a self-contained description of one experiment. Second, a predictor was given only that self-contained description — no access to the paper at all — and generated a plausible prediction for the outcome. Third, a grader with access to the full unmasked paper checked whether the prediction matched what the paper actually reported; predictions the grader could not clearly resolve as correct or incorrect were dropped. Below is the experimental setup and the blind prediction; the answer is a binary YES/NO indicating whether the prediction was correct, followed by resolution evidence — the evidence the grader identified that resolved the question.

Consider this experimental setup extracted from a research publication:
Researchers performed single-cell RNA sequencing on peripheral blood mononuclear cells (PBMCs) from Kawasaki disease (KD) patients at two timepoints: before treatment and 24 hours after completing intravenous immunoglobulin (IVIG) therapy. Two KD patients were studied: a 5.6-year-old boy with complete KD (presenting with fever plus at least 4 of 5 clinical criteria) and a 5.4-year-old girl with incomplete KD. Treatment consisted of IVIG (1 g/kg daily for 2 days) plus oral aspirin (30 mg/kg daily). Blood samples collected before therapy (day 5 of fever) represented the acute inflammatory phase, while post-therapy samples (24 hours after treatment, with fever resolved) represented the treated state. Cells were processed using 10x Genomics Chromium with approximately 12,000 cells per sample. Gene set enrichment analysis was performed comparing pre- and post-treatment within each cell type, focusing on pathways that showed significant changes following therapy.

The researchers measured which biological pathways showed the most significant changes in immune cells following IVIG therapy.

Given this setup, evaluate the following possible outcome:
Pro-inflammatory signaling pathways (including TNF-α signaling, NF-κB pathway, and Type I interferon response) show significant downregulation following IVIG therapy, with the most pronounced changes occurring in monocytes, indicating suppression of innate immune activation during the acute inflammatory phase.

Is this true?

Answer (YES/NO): NO